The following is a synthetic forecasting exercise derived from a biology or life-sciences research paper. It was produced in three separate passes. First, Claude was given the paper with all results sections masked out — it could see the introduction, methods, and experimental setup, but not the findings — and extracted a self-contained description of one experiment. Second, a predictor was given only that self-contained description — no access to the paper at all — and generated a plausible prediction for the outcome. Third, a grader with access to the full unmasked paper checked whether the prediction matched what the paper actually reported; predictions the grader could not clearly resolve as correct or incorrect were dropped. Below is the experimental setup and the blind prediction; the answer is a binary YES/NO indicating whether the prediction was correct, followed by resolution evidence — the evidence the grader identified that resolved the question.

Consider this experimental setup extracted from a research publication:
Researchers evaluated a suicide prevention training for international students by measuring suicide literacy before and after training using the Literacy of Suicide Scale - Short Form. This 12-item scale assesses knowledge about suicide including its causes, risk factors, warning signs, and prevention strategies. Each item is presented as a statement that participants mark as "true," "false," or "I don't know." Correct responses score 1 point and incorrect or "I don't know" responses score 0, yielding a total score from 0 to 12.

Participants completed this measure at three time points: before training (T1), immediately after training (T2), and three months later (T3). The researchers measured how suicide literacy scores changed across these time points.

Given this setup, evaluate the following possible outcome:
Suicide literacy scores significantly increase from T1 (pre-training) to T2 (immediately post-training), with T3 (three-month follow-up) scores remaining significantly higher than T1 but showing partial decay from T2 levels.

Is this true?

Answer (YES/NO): NO